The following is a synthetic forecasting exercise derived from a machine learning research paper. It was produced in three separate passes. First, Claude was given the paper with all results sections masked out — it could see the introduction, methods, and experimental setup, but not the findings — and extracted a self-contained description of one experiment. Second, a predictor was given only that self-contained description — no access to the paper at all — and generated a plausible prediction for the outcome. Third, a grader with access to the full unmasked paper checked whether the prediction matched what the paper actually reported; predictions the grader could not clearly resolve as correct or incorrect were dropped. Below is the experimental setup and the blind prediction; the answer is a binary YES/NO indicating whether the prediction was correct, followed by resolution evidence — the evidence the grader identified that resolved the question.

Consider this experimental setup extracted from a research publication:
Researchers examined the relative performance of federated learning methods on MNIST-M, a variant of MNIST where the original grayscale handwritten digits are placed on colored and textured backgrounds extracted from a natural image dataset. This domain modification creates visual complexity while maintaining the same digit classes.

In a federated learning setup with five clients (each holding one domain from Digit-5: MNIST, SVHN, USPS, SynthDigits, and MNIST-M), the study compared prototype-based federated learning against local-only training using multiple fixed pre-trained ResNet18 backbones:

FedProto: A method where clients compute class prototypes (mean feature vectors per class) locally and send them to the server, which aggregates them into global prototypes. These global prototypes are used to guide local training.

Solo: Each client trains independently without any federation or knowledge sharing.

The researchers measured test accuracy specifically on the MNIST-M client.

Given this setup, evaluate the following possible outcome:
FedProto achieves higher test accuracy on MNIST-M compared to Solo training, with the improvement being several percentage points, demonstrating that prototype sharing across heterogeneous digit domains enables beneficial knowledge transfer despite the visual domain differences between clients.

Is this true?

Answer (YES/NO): NO